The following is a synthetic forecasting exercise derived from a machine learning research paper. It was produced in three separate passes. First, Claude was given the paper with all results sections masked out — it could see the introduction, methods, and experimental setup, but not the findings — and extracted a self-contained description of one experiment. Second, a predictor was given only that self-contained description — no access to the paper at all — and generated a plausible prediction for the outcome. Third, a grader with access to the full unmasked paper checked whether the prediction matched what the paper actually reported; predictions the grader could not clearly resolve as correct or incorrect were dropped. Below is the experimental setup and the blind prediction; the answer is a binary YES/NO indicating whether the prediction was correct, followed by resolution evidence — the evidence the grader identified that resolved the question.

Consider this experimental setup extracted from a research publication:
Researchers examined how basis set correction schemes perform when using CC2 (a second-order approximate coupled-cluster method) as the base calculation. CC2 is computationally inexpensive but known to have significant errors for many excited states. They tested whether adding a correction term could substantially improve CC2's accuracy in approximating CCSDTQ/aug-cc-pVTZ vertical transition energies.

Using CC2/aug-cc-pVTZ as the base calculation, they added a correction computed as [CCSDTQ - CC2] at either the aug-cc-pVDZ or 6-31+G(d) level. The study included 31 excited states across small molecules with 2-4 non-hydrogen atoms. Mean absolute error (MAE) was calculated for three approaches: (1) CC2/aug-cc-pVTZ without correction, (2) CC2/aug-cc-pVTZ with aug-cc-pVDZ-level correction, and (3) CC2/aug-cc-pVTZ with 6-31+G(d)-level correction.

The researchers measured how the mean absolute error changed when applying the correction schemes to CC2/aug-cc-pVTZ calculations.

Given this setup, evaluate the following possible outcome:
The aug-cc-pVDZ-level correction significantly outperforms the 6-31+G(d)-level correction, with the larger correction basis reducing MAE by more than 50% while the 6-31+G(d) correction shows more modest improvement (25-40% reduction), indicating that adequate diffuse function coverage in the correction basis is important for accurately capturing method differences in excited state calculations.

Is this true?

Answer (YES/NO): NO